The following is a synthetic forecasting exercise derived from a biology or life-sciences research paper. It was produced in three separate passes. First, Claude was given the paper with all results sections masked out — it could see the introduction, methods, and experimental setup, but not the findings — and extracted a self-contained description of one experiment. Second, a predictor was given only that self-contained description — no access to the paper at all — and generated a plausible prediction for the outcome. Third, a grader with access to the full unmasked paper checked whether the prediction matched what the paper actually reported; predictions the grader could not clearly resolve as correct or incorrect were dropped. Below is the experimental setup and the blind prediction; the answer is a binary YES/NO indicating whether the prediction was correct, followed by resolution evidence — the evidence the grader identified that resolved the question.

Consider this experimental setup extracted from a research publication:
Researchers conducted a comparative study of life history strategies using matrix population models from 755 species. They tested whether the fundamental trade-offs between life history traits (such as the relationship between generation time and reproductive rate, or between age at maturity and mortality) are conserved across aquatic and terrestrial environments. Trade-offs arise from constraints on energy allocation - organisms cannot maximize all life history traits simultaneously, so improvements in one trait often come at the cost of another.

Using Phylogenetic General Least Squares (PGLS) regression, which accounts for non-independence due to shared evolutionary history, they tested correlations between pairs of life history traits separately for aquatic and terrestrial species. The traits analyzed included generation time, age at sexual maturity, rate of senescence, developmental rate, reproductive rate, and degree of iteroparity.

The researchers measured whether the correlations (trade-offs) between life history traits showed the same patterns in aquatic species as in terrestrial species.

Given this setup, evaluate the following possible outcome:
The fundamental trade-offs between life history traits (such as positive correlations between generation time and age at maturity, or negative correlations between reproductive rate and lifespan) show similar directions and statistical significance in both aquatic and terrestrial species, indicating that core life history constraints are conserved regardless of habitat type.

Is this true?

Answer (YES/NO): YES